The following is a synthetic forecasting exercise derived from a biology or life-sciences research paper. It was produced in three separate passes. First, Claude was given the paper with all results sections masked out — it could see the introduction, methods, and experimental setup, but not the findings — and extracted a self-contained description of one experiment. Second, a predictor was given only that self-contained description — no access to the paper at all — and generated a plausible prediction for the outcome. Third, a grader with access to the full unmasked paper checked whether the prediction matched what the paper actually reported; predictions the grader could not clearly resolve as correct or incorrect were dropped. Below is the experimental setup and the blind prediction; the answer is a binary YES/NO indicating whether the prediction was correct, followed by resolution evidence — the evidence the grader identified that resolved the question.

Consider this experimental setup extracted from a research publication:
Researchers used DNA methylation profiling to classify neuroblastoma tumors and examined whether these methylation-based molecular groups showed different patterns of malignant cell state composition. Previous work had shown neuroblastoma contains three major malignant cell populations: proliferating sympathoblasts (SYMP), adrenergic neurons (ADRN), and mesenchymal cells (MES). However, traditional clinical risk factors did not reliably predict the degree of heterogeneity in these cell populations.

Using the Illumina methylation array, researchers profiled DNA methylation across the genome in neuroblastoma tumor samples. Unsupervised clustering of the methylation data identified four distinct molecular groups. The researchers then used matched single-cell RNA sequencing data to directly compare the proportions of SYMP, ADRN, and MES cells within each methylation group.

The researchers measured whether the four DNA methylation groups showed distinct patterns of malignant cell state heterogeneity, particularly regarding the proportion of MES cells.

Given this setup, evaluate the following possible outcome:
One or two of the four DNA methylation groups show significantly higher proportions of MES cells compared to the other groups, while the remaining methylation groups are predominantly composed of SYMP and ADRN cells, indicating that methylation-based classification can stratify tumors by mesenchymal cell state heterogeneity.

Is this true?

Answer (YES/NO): YES